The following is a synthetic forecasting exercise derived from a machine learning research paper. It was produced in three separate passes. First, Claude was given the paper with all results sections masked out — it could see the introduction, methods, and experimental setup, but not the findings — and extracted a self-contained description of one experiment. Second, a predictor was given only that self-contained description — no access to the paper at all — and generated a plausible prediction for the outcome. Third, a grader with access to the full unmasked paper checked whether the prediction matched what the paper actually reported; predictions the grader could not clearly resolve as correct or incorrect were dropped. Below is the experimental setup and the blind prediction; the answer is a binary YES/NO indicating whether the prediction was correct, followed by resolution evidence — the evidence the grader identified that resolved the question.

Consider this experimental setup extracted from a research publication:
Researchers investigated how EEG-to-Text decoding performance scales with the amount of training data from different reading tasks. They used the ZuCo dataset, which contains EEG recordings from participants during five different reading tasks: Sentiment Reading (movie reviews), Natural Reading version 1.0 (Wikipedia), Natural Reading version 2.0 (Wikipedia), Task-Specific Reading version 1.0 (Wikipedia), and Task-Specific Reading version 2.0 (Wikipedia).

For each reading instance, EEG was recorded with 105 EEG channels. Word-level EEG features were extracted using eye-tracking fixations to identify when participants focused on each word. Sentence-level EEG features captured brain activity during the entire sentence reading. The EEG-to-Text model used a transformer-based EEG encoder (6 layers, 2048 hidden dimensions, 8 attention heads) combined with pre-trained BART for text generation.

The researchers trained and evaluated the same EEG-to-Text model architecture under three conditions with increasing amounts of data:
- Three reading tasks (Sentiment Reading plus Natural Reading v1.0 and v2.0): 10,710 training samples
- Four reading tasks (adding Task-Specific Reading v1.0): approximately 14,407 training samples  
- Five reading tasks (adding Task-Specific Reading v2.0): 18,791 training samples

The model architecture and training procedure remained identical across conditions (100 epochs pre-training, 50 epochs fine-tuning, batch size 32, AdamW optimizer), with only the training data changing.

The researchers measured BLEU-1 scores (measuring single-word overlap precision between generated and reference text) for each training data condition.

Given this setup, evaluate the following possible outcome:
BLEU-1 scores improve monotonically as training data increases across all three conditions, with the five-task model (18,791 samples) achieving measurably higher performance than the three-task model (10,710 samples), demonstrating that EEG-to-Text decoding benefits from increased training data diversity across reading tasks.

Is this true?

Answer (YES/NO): NO